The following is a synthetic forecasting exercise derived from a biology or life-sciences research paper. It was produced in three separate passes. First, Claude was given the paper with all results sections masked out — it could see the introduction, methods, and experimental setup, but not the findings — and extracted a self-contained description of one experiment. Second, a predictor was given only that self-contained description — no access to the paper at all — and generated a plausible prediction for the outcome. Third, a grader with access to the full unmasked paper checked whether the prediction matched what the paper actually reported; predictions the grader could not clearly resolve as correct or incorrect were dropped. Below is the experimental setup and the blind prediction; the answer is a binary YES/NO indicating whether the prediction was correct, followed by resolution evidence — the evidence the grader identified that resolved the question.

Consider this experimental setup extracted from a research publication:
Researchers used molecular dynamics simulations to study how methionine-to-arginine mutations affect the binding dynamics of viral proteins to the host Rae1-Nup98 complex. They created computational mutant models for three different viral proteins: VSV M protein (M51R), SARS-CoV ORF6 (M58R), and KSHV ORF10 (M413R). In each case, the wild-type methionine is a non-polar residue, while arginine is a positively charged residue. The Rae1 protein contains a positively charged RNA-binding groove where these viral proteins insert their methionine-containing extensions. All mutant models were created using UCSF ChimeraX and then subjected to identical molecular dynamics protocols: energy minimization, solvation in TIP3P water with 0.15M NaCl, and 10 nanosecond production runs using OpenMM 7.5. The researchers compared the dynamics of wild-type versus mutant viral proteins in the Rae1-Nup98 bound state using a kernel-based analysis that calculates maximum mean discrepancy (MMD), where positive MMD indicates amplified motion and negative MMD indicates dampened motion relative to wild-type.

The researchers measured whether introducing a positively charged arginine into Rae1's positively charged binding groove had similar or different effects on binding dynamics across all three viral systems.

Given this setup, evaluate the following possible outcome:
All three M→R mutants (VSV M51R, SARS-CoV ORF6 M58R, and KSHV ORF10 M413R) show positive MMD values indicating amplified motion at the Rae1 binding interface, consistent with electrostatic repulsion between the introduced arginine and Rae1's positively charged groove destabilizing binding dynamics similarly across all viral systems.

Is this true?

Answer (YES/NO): NO